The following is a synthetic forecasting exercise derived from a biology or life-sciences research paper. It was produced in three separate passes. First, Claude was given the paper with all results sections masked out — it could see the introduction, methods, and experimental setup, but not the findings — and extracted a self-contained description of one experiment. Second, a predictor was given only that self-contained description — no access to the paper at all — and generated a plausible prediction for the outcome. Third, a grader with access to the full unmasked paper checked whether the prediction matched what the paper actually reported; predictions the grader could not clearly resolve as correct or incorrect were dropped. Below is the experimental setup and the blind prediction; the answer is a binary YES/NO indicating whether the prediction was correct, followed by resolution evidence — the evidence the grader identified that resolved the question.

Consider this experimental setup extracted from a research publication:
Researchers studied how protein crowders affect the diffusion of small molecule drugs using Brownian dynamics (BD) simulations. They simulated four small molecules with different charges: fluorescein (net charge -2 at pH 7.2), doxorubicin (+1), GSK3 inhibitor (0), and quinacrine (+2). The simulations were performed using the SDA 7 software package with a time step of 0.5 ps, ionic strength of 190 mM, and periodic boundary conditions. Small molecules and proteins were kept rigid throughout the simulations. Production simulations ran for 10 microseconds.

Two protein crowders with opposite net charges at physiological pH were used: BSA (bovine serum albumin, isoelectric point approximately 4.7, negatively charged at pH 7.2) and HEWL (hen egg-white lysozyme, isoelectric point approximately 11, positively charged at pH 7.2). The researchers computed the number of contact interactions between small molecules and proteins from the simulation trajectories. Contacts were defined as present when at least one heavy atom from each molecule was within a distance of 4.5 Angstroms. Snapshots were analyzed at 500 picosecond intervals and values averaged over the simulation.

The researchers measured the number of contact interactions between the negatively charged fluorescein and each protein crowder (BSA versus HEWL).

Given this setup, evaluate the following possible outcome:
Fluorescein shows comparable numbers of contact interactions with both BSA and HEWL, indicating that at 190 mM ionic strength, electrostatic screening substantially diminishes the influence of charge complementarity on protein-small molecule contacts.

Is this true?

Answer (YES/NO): NO